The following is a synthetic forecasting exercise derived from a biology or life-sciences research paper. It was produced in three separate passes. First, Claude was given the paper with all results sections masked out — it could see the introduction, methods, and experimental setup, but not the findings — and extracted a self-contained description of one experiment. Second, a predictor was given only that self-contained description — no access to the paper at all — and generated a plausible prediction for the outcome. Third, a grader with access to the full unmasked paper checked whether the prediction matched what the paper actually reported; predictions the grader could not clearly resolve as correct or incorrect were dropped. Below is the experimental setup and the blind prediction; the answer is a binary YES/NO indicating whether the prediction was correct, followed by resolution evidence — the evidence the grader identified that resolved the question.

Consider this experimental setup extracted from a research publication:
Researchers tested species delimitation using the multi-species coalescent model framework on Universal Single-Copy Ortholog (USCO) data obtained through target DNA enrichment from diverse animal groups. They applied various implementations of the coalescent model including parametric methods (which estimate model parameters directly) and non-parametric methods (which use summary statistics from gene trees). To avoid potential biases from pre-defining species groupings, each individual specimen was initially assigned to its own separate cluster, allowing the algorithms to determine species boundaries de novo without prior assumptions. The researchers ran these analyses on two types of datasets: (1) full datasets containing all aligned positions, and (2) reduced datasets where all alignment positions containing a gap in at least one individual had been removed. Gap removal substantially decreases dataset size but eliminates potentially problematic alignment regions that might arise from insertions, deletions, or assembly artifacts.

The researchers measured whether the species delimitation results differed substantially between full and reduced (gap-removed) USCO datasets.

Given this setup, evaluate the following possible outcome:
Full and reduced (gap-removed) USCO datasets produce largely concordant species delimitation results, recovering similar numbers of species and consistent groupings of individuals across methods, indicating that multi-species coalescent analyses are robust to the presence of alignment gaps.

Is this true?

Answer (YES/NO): NO